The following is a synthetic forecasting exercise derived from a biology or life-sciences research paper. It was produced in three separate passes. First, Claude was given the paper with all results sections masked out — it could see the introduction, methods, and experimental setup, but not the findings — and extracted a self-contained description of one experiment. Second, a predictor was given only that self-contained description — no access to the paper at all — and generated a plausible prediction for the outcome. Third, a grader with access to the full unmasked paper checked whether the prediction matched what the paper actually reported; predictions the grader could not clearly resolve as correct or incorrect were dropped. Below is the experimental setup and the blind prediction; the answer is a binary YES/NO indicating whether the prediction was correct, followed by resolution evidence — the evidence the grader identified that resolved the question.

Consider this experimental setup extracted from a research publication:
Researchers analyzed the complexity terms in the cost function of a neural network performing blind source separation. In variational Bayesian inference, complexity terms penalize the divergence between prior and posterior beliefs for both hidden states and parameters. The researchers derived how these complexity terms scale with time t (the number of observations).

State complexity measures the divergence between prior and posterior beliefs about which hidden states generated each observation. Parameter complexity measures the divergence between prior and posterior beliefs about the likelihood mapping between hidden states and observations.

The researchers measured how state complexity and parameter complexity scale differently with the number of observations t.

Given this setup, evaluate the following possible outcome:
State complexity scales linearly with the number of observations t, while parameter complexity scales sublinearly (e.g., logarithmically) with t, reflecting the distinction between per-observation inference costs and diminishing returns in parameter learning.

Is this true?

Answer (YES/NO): YES